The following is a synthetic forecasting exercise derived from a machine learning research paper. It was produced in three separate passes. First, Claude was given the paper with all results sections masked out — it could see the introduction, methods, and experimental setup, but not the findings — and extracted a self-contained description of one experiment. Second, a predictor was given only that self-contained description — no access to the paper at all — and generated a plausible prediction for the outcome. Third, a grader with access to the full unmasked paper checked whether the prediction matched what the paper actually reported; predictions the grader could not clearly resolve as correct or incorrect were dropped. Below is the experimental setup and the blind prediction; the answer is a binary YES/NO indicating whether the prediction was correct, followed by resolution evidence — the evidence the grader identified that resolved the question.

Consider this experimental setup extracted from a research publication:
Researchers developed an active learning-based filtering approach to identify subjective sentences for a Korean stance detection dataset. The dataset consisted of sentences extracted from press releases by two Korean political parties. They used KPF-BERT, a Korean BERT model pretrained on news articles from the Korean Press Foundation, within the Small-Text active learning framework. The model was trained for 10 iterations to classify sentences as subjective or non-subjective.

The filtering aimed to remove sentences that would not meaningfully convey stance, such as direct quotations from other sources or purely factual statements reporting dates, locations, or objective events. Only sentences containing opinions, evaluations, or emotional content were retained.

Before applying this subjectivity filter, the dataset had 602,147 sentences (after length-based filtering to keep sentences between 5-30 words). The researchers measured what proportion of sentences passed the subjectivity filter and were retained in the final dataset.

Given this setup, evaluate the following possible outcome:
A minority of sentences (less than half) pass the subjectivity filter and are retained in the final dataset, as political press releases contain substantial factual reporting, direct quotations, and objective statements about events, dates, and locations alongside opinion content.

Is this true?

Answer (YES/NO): NO